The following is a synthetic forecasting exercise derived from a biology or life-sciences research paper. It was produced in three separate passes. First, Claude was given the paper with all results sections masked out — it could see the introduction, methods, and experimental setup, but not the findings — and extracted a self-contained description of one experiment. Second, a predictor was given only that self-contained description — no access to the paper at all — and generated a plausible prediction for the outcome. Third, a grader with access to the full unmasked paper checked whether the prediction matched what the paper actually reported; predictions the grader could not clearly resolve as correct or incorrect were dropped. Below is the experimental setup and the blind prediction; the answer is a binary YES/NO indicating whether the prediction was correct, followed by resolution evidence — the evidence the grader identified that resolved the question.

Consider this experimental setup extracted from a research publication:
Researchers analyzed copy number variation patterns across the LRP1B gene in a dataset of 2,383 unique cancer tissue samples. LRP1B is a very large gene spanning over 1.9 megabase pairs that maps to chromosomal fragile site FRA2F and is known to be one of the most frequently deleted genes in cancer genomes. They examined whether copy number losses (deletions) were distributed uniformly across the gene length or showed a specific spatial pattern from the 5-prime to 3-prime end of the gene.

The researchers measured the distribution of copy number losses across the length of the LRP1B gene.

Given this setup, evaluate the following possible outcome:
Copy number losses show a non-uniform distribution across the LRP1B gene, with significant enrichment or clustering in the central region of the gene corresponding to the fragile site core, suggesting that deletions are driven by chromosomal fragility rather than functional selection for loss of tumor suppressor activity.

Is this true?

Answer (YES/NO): NO